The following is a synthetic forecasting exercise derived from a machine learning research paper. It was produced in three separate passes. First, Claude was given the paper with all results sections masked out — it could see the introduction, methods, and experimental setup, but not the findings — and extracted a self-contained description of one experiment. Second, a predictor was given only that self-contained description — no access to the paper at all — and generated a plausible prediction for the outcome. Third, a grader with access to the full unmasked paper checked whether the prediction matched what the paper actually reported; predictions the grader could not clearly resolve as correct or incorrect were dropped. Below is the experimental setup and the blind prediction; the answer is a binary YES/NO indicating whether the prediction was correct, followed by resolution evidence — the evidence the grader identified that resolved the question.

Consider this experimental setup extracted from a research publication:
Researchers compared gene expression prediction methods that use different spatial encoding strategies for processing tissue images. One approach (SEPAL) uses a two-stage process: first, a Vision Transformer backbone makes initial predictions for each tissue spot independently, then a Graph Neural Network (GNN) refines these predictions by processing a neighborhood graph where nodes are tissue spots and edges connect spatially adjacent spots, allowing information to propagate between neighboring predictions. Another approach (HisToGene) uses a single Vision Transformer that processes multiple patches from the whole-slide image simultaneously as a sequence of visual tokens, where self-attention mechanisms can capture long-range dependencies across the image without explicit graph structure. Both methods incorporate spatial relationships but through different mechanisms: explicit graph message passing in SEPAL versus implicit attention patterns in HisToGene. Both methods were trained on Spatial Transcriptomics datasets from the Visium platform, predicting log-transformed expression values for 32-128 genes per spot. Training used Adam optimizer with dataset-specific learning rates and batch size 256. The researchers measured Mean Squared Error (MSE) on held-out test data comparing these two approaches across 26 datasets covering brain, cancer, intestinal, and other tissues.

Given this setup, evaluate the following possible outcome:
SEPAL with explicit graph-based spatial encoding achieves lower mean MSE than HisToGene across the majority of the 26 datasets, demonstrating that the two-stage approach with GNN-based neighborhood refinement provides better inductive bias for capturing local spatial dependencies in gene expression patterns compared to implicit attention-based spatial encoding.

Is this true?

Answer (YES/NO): NO